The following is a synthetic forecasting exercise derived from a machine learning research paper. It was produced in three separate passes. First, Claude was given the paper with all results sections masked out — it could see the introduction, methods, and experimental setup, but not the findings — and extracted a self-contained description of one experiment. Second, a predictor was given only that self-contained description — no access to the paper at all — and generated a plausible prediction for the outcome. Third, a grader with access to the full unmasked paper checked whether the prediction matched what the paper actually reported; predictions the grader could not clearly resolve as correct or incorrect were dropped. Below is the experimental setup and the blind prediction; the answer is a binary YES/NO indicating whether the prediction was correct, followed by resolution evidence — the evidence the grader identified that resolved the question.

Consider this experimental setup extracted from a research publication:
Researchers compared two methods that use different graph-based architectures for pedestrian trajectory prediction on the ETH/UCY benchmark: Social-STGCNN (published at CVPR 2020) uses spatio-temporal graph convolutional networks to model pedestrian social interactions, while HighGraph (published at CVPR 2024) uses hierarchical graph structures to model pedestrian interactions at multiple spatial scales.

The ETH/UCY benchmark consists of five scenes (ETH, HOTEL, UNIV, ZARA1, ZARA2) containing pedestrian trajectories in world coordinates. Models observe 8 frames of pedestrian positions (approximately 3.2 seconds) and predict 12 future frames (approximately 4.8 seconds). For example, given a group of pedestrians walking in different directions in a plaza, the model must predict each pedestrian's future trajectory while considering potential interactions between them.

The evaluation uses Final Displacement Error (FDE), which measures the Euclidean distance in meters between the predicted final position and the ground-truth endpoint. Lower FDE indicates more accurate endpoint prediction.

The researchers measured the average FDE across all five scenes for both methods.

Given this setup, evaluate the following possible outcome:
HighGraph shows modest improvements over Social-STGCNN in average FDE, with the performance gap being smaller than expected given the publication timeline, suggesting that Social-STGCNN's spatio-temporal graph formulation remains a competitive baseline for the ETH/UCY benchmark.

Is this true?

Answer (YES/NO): NO